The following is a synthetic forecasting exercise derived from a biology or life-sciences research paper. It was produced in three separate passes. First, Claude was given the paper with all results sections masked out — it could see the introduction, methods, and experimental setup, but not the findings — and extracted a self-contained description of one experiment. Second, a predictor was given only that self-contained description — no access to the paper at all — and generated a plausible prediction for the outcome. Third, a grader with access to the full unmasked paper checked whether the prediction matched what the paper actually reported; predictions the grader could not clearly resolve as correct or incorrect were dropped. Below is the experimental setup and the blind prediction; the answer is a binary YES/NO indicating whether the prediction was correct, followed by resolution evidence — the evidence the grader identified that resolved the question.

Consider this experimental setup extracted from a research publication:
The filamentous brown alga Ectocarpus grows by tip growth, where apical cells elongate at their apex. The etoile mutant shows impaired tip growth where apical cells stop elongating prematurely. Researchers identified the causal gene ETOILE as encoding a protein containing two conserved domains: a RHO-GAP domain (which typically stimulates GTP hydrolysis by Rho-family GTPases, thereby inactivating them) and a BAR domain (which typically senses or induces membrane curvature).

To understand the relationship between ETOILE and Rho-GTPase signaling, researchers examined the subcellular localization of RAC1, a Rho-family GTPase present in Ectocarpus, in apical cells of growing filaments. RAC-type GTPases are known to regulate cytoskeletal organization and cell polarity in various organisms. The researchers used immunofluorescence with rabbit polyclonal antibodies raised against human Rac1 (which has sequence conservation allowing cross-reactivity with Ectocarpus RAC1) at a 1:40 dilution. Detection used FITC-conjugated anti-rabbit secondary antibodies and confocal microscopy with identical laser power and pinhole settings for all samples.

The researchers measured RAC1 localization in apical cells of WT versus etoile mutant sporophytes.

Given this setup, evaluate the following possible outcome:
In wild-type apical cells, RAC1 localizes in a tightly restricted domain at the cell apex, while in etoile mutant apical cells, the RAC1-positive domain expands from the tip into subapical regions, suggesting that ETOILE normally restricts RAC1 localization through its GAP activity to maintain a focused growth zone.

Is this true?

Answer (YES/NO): NO